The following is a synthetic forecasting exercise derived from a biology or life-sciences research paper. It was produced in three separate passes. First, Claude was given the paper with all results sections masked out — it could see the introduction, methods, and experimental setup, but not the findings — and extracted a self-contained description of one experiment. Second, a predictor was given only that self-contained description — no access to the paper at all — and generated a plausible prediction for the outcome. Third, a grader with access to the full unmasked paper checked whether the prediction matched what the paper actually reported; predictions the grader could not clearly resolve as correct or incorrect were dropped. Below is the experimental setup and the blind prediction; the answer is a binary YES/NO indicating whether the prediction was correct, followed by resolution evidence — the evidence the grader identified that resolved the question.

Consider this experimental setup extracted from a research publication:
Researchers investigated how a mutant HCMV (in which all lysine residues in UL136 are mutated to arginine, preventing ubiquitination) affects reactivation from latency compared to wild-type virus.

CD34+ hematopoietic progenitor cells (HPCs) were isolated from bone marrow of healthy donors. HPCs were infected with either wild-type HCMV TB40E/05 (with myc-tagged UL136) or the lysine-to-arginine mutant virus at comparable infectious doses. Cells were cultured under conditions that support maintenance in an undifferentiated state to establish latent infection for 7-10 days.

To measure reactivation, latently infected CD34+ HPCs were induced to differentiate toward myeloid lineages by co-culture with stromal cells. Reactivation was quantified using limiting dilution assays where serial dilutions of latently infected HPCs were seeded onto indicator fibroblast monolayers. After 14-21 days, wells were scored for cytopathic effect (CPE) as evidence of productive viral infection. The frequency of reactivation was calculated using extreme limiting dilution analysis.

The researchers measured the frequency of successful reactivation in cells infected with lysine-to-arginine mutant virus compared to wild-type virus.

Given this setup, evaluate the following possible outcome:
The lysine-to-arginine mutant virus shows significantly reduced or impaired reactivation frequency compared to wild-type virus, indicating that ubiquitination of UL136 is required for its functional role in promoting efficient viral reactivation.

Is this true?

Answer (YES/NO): NO